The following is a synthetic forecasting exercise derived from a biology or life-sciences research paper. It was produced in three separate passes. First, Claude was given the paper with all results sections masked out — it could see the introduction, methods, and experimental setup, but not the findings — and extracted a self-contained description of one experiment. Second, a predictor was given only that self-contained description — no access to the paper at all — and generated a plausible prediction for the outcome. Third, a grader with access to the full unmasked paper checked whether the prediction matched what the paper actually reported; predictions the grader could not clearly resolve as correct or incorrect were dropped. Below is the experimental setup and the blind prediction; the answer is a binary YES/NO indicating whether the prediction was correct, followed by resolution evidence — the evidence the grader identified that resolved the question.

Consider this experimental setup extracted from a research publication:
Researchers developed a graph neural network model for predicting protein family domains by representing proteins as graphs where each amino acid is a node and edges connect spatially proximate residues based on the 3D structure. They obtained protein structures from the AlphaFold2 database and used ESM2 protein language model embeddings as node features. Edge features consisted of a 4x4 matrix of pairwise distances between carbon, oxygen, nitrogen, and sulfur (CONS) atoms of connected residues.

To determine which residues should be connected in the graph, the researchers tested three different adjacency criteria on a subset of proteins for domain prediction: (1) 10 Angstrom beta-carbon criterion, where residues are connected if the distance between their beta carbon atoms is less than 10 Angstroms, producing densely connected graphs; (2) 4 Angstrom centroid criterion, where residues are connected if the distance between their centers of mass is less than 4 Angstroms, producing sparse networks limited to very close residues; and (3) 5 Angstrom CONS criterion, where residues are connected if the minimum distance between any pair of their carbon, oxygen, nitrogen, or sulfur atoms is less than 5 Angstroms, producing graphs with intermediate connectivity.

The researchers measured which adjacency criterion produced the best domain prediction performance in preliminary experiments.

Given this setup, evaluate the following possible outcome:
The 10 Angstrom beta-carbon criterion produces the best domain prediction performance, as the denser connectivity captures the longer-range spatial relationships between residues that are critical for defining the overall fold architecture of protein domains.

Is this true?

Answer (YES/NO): NO